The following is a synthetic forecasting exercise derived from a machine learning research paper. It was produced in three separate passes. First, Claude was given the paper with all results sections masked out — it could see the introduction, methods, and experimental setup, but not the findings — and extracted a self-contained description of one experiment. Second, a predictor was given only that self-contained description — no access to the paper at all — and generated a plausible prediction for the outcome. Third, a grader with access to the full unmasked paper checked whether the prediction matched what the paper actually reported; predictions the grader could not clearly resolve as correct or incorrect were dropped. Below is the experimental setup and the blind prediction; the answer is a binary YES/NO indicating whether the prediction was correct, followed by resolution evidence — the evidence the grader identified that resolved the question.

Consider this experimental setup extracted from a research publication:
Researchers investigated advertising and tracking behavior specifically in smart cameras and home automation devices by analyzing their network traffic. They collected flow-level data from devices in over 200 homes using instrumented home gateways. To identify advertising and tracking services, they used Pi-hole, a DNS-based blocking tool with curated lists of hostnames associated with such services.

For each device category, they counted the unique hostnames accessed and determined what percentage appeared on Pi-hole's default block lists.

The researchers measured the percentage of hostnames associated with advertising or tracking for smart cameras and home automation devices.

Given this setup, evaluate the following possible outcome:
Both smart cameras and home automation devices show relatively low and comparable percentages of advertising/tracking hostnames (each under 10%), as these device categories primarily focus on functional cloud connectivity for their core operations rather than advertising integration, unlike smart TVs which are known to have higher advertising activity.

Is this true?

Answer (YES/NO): NO